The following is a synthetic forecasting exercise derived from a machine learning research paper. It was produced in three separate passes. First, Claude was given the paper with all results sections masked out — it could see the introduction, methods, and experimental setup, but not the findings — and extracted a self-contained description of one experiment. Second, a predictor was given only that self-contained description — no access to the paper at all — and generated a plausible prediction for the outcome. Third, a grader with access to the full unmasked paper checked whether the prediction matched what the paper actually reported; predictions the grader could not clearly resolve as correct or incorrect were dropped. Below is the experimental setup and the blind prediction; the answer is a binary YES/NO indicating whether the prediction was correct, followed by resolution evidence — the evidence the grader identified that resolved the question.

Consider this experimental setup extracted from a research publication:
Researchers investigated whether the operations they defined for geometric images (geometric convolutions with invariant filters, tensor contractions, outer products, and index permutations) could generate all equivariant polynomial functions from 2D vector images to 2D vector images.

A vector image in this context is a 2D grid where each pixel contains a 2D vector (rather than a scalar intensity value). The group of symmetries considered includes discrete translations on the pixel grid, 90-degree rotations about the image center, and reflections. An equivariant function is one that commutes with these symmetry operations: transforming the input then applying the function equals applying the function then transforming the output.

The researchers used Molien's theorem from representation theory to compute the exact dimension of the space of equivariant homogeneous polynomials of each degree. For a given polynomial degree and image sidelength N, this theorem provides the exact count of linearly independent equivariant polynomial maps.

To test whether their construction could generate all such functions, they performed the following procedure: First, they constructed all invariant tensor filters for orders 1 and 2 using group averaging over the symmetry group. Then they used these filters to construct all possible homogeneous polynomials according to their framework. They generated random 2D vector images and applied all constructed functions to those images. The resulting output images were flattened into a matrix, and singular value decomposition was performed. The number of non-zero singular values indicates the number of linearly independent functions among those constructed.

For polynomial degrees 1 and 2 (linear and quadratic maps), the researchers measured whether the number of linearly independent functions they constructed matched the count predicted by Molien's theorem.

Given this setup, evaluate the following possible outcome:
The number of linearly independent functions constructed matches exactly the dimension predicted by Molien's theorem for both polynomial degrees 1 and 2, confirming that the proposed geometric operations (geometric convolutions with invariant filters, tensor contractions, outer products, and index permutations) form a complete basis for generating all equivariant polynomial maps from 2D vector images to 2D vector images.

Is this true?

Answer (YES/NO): YES